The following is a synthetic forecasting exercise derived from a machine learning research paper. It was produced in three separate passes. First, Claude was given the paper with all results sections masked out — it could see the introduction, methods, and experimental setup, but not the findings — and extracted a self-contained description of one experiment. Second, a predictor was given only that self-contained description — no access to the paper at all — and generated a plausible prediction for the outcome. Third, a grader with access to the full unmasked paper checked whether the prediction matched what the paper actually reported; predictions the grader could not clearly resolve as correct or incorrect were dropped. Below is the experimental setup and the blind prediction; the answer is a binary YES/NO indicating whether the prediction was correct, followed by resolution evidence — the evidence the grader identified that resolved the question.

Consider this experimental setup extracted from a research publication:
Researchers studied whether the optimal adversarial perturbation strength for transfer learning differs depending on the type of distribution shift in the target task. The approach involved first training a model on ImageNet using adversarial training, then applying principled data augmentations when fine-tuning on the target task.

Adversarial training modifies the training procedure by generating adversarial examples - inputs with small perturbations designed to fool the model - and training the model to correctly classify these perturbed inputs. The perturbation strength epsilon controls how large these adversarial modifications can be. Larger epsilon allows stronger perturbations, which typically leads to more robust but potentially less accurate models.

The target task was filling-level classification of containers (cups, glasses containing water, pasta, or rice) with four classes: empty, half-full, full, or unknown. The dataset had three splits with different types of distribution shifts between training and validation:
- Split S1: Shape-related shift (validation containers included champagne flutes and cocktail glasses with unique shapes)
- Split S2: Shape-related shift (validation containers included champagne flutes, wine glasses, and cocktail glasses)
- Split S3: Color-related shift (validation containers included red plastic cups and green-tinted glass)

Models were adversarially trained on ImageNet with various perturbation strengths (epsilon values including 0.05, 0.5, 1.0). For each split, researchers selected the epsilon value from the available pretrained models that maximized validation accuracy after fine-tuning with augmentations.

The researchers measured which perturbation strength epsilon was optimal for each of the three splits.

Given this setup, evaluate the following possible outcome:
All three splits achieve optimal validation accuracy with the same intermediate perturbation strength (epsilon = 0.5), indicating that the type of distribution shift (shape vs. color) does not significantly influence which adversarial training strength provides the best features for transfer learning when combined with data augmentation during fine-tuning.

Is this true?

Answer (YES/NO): NO